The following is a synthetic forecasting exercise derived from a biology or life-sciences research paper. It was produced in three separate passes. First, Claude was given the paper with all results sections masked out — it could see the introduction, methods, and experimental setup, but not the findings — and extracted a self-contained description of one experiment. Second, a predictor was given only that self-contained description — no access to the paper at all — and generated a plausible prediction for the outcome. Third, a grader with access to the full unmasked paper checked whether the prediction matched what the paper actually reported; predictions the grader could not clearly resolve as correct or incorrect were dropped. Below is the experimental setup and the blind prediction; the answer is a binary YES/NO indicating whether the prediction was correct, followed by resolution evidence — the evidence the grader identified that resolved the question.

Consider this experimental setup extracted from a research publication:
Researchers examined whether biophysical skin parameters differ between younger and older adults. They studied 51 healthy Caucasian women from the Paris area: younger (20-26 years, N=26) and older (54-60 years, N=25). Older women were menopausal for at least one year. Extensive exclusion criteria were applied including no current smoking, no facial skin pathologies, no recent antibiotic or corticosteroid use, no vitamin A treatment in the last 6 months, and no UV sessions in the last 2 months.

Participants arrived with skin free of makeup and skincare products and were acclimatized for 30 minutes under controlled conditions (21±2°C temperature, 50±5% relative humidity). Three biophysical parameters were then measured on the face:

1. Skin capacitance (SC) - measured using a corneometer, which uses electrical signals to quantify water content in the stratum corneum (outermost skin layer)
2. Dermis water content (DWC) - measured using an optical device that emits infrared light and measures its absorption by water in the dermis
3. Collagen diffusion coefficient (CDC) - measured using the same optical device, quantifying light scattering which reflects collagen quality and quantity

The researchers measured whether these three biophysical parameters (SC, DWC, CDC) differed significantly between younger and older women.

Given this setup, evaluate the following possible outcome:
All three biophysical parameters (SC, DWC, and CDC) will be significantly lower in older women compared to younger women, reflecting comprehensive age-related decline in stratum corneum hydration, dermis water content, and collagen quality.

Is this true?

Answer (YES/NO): NO